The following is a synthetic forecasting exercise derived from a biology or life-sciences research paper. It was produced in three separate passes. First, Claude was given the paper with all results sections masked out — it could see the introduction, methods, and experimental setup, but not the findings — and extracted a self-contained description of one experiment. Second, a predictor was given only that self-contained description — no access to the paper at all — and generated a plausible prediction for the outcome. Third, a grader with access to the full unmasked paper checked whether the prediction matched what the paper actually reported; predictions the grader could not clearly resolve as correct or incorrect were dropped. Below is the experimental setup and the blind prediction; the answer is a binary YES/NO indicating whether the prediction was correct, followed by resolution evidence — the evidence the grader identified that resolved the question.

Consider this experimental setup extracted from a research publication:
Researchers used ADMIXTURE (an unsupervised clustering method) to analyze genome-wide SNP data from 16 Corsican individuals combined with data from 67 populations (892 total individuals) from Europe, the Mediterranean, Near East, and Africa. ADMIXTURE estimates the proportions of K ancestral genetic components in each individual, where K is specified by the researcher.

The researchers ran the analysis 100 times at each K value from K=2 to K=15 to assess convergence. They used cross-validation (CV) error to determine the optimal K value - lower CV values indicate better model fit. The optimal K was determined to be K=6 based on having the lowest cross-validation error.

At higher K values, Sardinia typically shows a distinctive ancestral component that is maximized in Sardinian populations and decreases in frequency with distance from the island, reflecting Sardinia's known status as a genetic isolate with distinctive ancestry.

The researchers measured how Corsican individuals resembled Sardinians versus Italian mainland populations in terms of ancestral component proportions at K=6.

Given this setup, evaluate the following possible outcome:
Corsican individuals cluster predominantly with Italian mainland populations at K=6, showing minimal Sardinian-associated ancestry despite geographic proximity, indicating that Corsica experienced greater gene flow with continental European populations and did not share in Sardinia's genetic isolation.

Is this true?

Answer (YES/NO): NO